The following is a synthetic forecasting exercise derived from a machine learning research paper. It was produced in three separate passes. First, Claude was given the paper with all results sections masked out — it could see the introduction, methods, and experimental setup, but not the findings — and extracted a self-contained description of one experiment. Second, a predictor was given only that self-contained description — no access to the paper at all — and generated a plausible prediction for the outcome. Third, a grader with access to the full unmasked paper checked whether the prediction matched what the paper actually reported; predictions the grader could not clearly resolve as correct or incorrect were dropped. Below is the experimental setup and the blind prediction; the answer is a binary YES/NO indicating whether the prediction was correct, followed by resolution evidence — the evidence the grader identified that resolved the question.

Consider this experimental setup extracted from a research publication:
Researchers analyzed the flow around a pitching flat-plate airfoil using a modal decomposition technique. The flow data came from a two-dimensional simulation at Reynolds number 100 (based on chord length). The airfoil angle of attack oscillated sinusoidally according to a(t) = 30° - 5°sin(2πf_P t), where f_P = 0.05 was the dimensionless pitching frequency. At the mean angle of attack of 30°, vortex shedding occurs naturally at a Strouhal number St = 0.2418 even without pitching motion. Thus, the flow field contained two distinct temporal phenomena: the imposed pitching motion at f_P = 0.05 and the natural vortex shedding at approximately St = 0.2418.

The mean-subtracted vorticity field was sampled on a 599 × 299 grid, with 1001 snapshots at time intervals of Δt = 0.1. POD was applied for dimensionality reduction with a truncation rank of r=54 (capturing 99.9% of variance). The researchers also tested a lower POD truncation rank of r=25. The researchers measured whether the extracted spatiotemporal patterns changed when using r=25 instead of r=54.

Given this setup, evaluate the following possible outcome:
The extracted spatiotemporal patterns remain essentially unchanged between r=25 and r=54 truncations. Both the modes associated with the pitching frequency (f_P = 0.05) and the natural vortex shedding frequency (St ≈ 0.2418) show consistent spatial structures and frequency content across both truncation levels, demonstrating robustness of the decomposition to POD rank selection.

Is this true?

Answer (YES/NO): YES